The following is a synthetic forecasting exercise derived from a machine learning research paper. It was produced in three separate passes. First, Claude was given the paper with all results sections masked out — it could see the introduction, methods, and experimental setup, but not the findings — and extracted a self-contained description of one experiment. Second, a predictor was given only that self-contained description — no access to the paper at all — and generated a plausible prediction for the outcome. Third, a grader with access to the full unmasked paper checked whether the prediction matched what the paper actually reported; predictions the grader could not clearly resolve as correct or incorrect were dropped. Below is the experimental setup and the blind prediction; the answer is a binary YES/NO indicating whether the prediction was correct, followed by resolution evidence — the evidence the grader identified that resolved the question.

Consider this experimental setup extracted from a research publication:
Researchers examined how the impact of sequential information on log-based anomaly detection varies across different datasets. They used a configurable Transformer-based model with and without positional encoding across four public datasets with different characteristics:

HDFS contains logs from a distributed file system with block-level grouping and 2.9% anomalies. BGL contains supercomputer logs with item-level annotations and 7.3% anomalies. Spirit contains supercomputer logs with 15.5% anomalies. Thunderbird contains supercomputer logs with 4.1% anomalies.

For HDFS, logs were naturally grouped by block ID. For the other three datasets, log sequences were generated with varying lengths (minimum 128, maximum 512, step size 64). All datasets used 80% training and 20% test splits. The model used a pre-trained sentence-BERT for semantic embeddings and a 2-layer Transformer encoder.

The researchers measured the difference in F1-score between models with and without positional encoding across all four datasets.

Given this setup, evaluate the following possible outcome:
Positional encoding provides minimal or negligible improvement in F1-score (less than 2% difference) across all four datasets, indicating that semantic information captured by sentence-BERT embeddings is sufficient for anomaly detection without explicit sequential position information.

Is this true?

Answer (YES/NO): YES